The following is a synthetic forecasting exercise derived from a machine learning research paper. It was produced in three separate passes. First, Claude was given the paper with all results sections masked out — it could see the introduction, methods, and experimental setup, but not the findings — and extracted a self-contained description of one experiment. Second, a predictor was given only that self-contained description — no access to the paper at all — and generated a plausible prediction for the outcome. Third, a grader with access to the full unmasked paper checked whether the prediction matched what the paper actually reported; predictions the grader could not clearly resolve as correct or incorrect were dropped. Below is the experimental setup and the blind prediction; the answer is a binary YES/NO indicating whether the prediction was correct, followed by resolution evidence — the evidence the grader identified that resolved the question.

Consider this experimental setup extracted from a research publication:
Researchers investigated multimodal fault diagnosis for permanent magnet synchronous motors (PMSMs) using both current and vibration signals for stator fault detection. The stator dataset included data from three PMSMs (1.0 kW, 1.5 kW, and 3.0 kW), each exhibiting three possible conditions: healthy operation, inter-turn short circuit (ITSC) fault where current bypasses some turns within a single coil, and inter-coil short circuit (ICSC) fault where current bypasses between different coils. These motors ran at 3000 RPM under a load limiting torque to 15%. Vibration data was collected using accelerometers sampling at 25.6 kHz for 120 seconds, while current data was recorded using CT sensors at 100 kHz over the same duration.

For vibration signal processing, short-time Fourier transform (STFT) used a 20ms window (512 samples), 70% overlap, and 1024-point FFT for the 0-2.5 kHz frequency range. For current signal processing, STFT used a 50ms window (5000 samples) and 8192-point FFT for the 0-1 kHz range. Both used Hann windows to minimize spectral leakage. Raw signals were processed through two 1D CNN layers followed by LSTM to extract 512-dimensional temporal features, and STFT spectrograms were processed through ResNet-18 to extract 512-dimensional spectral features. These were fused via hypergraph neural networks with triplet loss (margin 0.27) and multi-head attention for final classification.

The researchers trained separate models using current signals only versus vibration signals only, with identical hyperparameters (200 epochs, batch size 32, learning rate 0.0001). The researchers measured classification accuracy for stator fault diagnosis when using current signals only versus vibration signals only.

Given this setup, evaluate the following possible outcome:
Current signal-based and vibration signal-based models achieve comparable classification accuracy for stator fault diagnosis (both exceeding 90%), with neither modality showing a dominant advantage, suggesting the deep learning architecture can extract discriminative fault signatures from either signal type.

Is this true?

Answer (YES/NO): YES